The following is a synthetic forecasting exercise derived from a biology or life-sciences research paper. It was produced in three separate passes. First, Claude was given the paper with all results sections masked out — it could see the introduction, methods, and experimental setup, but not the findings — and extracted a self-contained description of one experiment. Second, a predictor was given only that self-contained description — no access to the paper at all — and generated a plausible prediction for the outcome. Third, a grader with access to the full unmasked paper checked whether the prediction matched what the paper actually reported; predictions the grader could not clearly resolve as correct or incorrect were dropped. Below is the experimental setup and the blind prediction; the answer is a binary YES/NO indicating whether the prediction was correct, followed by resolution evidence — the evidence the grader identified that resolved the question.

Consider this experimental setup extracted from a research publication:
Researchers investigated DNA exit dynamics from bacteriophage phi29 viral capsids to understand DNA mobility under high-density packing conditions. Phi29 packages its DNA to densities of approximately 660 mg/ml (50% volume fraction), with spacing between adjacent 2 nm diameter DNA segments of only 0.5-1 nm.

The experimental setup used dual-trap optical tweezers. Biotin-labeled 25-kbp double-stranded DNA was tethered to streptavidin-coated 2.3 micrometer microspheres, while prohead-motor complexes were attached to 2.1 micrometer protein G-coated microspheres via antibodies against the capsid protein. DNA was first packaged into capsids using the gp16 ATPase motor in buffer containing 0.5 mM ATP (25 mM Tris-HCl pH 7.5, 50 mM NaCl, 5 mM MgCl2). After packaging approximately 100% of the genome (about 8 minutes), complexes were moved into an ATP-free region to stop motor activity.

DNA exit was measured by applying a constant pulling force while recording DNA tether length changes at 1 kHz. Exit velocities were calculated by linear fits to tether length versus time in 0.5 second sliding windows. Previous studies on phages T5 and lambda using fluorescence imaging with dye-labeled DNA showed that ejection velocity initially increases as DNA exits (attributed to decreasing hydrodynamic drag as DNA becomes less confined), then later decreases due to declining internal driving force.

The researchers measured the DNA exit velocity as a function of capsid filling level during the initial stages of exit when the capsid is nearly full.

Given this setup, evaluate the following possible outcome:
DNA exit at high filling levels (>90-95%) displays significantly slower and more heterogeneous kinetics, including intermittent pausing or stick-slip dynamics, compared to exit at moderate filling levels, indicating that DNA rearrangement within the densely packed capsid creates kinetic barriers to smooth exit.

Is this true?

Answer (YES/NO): YES